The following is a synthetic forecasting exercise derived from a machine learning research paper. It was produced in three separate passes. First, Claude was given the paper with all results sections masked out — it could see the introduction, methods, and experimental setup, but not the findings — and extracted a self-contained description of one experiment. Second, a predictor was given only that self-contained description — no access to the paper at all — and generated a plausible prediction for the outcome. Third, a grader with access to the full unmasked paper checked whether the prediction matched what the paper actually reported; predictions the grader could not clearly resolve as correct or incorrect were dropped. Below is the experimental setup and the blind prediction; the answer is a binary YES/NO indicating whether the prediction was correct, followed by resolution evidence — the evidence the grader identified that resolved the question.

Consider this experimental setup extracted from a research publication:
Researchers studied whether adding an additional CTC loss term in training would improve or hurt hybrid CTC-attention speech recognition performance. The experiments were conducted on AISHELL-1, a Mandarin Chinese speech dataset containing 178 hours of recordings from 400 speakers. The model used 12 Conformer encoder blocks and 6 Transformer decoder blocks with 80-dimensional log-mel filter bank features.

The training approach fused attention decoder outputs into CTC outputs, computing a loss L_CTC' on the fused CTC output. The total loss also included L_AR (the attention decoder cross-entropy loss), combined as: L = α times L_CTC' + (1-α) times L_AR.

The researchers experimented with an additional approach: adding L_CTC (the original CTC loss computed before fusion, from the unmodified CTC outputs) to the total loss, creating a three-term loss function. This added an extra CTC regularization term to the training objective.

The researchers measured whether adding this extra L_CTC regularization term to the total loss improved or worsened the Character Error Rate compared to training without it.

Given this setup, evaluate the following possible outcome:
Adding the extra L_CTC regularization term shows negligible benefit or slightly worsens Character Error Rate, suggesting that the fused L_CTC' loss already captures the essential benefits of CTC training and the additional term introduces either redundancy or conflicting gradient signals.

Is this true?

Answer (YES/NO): YES